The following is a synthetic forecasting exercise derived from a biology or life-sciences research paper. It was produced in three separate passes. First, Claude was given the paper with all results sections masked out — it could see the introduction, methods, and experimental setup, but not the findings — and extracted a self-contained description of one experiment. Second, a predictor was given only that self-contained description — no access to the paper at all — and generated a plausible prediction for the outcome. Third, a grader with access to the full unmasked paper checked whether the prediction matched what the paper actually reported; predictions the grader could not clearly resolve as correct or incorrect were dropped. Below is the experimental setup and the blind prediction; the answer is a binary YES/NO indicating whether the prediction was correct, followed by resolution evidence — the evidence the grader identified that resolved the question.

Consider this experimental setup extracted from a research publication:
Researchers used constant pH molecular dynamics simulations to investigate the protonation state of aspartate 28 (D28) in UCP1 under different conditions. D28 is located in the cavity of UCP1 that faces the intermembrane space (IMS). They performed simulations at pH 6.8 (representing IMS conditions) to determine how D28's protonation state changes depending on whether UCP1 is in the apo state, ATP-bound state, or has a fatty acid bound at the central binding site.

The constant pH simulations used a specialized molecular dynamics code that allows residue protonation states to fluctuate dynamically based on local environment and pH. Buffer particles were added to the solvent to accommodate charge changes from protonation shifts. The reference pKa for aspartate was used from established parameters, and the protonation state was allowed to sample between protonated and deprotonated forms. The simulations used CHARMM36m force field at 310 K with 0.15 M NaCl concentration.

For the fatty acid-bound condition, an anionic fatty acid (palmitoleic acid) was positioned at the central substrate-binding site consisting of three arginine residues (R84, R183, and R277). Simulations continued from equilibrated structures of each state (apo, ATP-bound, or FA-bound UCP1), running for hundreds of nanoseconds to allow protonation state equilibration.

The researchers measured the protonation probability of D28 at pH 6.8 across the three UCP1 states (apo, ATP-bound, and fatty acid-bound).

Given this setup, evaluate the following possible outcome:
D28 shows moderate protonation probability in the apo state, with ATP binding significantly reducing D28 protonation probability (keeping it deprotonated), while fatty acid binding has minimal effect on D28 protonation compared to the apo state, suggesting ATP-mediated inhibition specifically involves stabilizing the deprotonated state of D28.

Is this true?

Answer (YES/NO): NO